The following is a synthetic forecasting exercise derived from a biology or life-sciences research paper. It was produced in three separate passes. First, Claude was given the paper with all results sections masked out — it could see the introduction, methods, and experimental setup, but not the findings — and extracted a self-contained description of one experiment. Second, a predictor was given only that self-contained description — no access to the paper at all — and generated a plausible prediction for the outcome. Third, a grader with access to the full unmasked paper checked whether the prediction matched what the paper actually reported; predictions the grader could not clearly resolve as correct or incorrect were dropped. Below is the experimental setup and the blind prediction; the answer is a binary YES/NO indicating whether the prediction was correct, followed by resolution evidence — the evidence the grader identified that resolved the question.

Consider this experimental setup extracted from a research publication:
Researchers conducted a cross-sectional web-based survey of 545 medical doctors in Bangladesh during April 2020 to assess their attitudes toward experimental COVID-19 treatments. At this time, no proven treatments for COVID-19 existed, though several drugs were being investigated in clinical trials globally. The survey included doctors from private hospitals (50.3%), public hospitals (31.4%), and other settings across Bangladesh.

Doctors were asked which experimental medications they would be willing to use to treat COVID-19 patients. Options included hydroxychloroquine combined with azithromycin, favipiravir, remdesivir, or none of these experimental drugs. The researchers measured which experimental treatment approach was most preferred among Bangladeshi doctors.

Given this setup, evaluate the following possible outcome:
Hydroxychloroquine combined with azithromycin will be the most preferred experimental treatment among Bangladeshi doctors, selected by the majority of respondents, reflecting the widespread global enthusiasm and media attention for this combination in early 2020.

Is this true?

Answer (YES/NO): YES